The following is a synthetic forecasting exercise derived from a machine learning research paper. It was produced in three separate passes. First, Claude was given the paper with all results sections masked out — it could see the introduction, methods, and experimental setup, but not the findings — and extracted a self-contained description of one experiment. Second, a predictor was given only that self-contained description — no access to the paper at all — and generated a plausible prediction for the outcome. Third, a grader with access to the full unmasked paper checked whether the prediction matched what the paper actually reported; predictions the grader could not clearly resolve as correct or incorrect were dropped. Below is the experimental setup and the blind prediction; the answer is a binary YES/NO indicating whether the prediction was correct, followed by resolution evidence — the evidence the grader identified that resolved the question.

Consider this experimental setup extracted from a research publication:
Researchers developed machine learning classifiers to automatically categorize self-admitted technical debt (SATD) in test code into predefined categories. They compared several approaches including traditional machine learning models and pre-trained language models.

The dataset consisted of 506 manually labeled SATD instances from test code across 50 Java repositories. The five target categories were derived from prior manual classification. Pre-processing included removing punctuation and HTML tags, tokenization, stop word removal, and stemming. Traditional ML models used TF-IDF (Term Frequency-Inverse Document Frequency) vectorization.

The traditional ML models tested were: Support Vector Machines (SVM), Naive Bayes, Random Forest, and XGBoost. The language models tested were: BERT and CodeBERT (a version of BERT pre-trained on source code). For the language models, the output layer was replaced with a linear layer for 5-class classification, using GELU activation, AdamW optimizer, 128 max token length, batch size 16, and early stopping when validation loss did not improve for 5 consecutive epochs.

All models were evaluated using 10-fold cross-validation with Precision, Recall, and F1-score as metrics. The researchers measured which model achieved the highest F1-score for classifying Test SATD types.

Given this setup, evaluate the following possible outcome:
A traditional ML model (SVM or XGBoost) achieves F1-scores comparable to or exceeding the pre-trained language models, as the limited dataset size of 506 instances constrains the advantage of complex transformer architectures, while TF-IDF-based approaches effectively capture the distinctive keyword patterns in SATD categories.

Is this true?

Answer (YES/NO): NO